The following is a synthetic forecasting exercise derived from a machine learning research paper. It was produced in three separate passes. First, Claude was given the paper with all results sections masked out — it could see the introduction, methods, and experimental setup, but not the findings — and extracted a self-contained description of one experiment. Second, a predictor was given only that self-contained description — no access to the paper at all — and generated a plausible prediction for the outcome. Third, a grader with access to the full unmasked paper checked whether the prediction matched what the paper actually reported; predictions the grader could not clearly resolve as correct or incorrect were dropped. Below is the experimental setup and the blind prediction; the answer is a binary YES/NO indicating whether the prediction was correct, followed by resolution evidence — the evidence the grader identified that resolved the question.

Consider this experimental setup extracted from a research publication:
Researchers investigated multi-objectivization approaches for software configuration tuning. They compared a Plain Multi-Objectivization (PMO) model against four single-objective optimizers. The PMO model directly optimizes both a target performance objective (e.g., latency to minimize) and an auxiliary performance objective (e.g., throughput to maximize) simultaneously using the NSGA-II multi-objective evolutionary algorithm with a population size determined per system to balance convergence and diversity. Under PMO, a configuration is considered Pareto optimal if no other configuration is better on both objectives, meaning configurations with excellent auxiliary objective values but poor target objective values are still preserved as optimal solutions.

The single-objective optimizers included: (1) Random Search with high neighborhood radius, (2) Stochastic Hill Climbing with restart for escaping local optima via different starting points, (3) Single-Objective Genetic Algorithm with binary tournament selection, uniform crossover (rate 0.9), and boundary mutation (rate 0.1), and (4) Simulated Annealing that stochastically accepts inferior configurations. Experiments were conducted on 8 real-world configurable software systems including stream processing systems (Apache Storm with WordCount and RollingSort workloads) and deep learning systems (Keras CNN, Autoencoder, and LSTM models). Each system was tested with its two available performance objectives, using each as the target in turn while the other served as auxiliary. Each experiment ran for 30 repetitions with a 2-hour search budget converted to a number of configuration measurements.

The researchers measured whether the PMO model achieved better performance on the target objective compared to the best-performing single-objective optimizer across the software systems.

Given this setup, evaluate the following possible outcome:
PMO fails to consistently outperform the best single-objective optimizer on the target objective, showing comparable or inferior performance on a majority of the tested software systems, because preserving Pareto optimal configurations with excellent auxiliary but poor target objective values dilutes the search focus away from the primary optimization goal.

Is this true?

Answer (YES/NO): YES